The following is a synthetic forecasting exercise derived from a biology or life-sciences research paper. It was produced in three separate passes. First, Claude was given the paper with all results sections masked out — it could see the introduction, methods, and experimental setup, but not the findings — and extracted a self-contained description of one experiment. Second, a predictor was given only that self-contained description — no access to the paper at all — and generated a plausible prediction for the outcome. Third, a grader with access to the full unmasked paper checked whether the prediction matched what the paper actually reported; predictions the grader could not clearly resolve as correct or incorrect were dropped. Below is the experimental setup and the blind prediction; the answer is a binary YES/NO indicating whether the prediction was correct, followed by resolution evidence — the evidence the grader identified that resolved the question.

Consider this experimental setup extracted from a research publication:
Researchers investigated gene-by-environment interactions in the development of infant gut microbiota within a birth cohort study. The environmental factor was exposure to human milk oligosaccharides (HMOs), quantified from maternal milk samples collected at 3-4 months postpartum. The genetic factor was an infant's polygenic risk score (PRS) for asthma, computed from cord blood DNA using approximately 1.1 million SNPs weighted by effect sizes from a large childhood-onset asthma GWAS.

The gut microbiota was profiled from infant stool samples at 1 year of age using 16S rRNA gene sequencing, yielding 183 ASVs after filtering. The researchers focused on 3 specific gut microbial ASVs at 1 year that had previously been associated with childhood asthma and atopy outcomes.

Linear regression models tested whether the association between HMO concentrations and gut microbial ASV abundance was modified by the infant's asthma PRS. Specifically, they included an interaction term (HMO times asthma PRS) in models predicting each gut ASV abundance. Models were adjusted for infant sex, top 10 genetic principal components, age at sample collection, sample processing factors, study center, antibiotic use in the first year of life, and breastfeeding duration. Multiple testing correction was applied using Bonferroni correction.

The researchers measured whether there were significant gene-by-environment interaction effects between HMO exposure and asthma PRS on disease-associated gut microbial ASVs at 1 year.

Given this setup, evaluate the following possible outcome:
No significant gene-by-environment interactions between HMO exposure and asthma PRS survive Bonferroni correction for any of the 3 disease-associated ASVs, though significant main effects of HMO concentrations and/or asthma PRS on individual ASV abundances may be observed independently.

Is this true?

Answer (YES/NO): YES